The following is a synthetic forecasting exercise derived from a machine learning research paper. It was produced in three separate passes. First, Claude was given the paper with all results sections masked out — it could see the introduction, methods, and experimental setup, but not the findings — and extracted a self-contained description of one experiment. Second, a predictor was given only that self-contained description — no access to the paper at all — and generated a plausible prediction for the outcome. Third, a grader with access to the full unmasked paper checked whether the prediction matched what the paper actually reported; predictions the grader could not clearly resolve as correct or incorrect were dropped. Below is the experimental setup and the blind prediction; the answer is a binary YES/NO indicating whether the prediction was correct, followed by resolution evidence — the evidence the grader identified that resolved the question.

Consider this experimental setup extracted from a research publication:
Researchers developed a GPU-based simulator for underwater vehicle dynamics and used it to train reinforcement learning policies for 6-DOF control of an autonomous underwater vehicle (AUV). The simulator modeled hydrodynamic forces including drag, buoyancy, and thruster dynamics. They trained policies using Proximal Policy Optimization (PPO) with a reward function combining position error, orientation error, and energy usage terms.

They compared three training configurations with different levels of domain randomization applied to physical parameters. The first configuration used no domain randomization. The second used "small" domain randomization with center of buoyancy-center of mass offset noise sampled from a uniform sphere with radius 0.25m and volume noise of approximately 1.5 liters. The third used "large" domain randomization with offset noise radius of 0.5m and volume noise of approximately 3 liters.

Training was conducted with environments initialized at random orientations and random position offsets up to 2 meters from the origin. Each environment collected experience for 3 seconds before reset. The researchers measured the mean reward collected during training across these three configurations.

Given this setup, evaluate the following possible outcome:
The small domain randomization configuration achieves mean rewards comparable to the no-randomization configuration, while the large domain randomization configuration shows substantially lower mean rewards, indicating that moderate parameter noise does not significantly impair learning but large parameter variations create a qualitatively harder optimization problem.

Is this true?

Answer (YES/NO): NO